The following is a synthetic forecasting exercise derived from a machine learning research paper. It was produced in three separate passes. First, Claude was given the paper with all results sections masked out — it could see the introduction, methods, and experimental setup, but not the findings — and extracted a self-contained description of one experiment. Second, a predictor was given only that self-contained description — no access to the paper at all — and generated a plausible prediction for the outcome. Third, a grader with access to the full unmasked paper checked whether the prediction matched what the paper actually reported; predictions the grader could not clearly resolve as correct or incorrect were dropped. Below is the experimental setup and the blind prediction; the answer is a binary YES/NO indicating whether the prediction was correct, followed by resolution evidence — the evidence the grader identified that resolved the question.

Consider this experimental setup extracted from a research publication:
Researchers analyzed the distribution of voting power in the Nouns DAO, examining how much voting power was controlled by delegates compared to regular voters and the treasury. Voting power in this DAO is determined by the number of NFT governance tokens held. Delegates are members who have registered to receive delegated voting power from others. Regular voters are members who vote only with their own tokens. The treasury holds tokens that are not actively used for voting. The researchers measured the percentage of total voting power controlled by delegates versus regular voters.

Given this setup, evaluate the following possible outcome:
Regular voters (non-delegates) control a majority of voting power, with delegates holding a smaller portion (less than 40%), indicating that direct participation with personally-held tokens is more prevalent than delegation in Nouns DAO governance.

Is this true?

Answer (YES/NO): NO